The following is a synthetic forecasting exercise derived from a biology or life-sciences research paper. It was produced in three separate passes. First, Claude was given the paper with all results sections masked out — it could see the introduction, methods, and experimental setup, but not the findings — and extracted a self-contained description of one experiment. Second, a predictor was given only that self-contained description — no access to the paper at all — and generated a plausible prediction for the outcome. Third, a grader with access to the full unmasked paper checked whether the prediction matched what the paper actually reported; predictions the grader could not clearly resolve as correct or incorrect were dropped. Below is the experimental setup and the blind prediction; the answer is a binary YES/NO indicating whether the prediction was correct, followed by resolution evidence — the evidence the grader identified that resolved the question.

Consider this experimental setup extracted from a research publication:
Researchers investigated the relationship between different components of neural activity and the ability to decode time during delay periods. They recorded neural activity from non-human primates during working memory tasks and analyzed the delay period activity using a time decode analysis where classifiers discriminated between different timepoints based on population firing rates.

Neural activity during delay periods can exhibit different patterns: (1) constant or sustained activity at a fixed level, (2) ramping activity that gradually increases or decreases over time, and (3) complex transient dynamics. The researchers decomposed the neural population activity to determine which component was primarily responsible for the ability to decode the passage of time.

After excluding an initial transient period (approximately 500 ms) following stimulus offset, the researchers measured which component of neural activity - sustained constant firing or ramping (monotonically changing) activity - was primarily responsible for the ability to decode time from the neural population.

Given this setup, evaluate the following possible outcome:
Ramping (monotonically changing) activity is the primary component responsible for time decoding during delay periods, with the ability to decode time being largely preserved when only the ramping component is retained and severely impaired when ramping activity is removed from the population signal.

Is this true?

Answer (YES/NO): YES